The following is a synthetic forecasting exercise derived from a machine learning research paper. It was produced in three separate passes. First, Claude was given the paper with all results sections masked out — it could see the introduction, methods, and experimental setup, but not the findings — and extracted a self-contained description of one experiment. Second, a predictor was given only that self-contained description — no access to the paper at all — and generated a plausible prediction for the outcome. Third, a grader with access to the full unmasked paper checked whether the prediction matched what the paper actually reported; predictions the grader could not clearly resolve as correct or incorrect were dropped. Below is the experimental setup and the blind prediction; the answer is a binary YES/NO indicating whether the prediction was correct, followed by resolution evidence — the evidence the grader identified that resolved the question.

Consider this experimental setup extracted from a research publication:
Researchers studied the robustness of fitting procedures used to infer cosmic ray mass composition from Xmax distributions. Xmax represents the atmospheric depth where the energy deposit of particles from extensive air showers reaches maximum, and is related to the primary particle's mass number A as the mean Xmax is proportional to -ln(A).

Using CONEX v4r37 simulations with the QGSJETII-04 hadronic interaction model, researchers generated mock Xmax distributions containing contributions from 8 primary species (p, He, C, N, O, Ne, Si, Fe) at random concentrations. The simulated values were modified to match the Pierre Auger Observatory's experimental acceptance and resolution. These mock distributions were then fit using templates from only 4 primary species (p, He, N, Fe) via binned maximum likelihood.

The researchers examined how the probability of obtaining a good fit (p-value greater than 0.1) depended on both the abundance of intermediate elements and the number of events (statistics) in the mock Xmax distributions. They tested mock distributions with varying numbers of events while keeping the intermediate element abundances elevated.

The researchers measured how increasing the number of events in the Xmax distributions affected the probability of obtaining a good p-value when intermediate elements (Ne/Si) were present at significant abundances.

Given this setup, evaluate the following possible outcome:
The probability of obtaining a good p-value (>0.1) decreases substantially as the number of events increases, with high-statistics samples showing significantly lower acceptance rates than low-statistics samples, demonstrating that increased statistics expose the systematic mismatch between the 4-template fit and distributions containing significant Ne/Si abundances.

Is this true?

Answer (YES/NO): YES